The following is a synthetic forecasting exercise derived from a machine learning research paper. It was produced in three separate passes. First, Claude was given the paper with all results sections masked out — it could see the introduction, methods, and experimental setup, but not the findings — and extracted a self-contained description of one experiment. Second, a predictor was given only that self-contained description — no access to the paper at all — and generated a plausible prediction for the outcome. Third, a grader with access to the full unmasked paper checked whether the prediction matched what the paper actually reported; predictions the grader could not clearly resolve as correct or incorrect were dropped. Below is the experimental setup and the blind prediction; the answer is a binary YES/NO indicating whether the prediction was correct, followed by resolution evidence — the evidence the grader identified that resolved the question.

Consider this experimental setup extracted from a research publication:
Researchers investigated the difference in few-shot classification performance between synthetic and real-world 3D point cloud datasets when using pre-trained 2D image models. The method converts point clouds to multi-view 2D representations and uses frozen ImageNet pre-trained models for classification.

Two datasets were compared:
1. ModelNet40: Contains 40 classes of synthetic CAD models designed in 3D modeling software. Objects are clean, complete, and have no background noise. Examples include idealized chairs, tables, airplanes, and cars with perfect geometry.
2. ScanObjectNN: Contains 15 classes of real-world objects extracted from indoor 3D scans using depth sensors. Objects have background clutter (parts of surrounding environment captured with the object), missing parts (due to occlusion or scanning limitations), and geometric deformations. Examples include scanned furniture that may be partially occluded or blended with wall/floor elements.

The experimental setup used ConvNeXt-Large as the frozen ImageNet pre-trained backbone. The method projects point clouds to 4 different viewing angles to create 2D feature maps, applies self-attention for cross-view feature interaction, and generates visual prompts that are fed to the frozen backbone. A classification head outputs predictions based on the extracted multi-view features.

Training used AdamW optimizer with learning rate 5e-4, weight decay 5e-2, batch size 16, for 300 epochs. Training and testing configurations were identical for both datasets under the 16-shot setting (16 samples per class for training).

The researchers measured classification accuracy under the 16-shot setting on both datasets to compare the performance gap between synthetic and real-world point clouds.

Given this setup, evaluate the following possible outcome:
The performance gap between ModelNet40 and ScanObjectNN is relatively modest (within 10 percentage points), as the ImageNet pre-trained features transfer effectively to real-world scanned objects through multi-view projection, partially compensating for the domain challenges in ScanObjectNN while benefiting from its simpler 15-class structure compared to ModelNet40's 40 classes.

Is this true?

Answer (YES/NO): NO